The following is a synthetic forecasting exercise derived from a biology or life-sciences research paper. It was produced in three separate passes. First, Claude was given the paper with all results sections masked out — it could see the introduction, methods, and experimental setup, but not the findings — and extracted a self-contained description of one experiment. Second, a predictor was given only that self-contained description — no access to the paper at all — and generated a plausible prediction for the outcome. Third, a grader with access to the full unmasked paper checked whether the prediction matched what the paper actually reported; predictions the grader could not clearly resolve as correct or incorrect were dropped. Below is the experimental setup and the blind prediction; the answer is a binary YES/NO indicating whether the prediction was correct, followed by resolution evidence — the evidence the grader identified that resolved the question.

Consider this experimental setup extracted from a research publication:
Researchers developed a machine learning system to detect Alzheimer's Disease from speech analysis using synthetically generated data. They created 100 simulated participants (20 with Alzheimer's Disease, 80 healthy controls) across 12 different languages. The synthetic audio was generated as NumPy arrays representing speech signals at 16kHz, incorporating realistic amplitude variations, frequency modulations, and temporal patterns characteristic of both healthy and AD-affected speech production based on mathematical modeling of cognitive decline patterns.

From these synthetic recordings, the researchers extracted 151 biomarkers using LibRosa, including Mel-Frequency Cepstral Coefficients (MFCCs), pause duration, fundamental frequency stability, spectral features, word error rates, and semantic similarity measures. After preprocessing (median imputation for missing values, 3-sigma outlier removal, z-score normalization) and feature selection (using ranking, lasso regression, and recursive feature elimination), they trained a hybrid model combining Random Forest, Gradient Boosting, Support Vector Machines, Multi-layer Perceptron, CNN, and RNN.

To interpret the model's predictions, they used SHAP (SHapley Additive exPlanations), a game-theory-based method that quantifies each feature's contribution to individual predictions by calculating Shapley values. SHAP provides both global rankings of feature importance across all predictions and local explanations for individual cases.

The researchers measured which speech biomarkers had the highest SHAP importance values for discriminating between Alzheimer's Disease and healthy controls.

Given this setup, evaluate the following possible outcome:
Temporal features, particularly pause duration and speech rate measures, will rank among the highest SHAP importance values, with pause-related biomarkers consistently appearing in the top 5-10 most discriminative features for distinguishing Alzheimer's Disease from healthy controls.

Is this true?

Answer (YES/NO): YES